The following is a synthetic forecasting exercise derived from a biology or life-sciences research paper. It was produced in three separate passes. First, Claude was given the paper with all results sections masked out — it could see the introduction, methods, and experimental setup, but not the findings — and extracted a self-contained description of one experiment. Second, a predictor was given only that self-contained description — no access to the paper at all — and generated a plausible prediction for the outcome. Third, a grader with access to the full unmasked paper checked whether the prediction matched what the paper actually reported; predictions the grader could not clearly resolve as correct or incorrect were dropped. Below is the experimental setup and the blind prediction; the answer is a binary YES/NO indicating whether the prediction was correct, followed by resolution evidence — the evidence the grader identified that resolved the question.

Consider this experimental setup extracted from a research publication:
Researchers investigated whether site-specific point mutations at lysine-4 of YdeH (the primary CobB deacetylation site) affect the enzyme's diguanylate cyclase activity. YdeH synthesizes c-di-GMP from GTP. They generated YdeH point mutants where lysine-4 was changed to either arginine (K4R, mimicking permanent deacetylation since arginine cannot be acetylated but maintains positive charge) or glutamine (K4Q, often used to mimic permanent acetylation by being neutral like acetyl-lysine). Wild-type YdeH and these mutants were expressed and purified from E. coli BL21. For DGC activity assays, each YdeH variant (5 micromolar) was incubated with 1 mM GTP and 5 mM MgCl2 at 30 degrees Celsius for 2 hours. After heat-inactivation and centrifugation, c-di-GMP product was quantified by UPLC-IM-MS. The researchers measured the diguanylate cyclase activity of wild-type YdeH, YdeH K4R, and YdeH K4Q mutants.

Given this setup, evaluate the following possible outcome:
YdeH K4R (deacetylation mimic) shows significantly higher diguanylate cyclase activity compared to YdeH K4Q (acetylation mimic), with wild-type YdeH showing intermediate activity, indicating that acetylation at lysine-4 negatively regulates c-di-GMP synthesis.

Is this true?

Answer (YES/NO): NO